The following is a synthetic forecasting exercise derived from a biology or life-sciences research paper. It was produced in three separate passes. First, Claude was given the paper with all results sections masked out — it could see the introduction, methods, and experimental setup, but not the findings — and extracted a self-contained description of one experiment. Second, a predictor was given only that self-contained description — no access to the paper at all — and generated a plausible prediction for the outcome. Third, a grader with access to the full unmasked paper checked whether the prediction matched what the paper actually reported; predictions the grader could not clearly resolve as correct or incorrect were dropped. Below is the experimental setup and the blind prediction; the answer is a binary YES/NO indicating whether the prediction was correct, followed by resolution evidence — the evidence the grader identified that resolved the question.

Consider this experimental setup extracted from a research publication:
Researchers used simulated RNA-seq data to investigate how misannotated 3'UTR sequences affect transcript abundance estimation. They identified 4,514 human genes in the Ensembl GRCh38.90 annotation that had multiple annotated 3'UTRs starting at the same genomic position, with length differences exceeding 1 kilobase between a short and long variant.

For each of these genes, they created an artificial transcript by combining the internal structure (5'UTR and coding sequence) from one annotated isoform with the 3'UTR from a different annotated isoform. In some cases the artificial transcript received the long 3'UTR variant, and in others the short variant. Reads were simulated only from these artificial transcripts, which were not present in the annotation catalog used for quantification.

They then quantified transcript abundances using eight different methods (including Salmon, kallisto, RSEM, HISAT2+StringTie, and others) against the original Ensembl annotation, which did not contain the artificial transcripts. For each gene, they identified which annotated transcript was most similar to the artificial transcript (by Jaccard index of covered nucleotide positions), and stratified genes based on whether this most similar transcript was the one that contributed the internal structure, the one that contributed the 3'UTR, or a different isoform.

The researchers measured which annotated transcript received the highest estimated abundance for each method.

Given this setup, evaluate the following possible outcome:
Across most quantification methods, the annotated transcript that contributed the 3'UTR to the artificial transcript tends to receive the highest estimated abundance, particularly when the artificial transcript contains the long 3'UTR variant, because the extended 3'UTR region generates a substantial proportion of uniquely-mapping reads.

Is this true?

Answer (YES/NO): NO